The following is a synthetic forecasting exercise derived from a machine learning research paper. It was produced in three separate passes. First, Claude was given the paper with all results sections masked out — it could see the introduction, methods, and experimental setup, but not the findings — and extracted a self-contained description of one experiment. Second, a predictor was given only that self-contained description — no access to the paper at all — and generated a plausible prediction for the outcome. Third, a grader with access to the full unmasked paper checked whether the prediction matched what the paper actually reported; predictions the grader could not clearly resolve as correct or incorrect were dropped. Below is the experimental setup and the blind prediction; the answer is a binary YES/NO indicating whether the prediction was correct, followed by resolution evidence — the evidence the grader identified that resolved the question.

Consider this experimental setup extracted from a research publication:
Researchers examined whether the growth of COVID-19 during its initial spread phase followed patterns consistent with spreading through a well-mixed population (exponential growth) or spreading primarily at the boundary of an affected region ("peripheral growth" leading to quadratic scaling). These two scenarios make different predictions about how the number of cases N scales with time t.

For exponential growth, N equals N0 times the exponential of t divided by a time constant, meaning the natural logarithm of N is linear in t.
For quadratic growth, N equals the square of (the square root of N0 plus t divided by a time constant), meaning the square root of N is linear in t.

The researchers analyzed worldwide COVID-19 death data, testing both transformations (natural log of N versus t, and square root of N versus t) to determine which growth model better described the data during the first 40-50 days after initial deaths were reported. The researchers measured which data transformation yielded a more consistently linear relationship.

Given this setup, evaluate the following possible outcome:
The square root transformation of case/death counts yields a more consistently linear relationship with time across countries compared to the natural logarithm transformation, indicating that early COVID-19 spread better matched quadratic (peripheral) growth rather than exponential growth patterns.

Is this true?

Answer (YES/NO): YES